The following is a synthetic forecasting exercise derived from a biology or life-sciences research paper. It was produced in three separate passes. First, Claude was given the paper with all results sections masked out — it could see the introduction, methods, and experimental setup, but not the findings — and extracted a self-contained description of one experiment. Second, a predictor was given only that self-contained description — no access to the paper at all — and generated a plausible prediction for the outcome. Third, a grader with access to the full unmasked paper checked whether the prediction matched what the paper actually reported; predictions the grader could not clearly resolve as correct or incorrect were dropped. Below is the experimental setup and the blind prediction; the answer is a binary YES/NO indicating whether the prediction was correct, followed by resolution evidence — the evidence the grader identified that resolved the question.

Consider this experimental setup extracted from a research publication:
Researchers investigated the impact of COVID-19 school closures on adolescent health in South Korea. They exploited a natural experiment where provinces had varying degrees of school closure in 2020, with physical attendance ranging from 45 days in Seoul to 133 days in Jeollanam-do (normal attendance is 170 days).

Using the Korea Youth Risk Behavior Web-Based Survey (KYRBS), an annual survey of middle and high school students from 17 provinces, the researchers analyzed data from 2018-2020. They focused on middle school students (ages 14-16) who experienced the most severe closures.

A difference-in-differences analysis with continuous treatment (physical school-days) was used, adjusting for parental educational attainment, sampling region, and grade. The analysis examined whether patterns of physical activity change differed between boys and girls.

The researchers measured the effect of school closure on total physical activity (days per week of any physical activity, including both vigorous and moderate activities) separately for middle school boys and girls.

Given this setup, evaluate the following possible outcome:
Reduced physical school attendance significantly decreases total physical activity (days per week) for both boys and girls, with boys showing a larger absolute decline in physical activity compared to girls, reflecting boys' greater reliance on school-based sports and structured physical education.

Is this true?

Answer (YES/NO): NO